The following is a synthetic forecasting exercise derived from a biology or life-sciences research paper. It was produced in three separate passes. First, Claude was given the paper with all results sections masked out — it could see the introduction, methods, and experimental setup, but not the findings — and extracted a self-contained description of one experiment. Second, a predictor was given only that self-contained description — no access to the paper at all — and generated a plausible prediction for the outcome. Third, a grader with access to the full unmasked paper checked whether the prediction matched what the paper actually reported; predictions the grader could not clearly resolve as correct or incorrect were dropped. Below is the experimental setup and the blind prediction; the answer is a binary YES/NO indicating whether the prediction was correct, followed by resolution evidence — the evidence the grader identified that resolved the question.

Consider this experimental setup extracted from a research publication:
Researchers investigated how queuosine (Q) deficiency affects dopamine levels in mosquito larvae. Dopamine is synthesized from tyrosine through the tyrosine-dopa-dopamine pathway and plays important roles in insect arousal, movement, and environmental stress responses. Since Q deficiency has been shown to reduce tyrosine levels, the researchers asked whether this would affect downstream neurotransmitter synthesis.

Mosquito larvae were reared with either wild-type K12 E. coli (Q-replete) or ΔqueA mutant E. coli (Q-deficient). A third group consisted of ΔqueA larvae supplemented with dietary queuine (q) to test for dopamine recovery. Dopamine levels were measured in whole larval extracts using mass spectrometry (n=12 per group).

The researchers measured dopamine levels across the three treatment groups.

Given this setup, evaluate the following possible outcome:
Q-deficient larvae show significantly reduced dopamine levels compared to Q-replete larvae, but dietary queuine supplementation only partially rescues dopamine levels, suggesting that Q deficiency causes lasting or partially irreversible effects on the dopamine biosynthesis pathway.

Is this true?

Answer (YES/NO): YES